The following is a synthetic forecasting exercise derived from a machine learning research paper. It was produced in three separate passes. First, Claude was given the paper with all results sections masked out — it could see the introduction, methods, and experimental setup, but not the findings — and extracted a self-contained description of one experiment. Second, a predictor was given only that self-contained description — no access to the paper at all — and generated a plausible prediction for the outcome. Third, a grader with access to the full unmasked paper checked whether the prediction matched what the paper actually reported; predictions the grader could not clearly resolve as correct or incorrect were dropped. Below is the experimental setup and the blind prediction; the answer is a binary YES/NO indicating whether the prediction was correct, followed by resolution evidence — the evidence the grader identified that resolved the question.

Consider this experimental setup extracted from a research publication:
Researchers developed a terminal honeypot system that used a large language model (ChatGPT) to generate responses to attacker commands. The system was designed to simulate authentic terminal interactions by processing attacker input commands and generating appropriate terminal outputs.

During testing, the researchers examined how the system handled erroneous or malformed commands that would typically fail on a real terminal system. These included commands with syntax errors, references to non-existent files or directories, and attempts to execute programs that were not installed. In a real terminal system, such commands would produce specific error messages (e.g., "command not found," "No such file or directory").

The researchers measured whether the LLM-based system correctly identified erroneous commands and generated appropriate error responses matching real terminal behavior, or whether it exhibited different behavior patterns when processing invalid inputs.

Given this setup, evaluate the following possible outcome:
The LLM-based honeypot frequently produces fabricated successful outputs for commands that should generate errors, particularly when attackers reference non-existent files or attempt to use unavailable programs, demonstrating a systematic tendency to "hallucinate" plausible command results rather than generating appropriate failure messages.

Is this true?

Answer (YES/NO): NO